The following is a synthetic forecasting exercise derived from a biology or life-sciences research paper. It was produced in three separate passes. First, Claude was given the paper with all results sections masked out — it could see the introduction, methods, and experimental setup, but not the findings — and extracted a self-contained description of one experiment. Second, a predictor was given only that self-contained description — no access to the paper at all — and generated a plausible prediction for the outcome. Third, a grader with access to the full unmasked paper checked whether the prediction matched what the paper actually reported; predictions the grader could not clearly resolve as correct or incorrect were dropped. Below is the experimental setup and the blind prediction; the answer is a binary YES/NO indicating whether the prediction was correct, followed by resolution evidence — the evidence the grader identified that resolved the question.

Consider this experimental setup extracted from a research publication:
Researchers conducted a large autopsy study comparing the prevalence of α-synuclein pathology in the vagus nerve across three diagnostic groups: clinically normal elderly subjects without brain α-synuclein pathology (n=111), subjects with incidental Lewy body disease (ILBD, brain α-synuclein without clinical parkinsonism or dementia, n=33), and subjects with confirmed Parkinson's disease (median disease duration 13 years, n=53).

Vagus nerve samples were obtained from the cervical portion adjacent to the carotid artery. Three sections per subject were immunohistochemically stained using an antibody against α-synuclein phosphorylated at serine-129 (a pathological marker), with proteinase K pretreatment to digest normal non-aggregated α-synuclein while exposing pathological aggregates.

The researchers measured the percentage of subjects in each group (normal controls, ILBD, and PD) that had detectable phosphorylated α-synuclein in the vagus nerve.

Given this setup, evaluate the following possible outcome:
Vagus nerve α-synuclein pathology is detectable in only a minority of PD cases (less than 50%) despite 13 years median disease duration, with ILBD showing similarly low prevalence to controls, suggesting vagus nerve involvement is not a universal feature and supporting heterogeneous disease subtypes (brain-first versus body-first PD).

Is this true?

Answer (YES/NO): NO